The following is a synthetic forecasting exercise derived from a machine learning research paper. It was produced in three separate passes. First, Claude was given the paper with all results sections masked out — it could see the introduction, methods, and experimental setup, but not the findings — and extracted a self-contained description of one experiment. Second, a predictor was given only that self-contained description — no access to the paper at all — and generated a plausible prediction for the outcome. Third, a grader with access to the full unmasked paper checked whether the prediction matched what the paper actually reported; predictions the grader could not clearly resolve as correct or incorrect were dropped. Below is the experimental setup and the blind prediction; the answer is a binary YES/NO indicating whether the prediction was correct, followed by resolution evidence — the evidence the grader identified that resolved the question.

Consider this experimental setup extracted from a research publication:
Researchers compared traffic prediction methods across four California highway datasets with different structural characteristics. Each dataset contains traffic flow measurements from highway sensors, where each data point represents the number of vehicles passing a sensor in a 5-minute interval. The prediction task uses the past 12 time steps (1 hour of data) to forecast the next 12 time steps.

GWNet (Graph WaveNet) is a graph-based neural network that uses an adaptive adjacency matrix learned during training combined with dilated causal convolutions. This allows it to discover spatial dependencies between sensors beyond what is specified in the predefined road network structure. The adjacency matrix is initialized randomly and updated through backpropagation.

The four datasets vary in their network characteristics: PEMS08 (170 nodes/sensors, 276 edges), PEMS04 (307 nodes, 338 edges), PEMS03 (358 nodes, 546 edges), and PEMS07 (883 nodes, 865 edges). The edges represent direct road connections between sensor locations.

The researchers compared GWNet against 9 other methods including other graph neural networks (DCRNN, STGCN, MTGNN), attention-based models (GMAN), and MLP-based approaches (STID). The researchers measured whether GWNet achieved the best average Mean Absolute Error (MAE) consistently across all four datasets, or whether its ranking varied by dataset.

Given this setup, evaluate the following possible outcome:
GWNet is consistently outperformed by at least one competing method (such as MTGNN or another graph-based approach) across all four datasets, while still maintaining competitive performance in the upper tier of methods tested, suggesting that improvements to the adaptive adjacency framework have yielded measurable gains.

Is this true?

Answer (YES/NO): NO